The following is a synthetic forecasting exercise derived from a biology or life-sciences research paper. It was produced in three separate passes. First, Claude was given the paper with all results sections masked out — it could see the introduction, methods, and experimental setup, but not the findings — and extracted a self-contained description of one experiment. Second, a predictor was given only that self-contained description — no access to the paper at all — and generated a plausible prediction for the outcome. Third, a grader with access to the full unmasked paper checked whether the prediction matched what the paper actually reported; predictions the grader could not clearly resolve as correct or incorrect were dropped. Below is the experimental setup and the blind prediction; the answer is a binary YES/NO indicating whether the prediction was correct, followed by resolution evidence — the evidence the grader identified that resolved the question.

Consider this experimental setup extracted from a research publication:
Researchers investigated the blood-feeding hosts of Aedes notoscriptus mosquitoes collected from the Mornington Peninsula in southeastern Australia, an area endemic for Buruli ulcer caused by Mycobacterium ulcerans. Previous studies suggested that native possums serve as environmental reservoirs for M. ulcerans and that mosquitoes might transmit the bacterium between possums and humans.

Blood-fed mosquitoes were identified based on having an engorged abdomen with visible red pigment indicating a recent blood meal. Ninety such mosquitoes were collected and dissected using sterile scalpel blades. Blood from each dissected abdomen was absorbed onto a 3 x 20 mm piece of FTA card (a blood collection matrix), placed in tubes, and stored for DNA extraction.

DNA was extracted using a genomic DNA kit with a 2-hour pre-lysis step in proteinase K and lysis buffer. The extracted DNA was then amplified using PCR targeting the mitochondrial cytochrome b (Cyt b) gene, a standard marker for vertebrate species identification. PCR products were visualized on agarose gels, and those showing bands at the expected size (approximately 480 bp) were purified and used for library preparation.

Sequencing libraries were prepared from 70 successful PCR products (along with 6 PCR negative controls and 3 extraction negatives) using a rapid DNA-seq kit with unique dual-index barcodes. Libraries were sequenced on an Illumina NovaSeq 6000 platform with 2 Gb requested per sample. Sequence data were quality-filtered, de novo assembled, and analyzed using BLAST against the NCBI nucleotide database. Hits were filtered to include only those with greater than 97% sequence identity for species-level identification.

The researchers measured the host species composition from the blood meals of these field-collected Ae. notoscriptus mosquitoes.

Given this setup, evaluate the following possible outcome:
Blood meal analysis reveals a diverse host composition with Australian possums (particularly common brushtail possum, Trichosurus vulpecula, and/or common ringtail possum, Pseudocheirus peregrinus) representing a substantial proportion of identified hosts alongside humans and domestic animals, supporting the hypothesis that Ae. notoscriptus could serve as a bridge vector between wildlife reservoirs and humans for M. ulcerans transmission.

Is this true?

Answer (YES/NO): YES